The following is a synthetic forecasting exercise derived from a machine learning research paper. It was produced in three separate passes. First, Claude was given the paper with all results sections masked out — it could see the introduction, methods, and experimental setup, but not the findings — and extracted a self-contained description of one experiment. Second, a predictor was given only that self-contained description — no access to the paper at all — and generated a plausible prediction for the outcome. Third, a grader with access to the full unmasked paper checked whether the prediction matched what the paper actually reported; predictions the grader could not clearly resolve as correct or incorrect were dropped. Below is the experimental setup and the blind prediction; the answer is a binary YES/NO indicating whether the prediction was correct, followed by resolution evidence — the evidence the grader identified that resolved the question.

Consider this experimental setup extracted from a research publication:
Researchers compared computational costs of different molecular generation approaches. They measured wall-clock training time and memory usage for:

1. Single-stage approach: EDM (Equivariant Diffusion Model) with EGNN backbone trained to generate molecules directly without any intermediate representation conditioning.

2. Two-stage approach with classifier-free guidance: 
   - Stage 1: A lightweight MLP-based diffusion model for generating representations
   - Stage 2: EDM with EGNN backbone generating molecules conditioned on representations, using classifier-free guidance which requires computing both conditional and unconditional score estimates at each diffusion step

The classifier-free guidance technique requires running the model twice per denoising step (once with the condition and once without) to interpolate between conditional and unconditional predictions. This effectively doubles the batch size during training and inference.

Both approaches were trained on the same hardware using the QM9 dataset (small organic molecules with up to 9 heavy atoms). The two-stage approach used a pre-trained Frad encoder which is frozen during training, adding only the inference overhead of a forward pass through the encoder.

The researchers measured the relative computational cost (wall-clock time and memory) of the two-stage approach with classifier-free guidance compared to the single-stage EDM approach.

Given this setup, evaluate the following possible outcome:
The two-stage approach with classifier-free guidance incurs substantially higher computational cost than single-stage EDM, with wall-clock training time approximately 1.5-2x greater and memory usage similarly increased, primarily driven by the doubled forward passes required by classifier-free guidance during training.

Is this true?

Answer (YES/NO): YES